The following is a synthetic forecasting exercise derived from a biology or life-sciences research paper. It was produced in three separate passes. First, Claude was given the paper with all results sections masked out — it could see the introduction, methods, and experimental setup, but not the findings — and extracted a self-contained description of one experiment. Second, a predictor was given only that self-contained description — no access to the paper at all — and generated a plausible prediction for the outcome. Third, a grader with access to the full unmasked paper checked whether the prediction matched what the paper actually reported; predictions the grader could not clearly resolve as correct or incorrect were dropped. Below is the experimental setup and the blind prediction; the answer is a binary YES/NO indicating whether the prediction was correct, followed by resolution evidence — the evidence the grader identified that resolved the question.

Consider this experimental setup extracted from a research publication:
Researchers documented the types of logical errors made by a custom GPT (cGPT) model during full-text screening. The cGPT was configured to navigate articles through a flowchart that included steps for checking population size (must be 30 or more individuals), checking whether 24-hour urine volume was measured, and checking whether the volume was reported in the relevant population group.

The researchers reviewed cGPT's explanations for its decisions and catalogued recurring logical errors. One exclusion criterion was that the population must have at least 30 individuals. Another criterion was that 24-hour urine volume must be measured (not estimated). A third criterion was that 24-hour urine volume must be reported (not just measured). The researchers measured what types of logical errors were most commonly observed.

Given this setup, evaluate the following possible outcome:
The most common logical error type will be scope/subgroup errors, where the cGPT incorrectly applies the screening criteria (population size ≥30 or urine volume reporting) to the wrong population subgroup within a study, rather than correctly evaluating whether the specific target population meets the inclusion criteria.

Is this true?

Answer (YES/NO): NO